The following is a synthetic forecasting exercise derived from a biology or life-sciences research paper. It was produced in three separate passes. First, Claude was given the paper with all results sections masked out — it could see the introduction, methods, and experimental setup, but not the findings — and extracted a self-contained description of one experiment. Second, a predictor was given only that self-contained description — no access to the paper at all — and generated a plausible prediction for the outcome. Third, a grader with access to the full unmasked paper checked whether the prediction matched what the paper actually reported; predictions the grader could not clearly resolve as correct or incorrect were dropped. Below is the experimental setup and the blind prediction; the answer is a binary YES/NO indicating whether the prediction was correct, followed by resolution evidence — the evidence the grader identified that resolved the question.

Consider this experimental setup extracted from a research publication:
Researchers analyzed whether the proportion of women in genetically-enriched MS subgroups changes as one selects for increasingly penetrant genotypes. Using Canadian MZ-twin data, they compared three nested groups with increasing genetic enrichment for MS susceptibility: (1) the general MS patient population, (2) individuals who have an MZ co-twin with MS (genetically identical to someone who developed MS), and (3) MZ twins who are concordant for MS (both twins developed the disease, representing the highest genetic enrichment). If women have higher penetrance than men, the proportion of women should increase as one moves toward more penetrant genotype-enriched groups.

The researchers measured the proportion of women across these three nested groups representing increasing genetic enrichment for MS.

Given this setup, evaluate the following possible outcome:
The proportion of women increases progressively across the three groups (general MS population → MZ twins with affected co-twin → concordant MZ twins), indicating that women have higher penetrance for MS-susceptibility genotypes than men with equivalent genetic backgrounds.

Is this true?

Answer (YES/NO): YES